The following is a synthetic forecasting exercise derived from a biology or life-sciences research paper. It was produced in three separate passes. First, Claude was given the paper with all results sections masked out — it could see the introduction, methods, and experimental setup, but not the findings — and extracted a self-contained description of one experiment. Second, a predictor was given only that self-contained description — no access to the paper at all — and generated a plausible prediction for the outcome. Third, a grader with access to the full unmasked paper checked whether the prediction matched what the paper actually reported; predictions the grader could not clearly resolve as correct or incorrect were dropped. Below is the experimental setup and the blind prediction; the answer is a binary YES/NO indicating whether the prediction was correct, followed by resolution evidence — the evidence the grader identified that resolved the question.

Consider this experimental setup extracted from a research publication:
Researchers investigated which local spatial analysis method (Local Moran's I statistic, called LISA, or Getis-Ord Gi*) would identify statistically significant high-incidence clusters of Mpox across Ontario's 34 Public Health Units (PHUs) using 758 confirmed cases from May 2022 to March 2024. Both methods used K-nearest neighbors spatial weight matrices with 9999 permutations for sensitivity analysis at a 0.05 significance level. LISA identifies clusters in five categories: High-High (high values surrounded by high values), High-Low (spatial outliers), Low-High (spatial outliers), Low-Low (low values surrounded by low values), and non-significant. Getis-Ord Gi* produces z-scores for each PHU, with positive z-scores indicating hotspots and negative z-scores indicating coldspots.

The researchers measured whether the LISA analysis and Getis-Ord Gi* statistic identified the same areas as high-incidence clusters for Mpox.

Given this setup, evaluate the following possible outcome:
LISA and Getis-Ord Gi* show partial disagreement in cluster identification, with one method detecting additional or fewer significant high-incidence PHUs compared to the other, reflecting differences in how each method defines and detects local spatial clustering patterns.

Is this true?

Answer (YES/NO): NO